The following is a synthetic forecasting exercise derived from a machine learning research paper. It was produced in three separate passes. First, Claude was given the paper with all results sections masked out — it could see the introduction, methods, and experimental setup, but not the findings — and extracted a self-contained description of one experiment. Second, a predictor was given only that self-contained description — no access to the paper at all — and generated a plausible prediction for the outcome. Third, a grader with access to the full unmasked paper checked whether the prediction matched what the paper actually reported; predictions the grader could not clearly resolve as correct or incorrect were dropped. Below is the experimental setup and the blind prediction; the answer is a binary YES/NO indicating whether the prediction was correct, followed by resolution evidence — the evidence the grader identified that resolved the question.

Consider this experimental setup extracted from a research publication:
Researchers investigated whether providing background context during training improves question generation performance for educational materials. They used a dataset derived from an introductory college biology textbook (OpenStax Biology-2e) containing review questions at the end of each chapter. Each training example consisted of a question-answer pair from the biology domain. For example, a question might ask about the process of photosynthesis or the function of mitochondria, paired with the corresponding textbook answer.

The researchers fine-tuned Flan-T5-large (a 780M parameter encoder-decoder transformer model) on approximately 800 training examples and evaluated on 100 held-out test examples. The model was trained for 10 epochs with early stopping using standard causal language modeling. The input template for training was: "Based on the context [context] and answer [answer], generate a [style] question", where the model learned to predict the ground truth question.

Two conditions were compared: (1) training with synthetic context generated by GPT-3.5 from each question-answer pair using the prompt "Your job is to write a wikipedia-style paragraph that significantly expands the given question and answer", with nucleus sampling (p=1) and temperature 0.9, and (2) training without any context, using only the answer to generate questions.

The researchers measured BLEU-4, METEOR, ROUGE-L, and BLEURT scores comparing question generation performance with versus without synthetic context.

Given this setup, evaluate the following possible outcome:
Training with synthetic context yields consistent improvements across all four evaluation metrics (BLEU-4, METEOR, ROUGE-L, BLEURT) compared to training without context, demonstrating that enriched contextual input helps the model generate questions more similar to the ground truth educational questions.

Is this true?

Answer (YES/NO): YES